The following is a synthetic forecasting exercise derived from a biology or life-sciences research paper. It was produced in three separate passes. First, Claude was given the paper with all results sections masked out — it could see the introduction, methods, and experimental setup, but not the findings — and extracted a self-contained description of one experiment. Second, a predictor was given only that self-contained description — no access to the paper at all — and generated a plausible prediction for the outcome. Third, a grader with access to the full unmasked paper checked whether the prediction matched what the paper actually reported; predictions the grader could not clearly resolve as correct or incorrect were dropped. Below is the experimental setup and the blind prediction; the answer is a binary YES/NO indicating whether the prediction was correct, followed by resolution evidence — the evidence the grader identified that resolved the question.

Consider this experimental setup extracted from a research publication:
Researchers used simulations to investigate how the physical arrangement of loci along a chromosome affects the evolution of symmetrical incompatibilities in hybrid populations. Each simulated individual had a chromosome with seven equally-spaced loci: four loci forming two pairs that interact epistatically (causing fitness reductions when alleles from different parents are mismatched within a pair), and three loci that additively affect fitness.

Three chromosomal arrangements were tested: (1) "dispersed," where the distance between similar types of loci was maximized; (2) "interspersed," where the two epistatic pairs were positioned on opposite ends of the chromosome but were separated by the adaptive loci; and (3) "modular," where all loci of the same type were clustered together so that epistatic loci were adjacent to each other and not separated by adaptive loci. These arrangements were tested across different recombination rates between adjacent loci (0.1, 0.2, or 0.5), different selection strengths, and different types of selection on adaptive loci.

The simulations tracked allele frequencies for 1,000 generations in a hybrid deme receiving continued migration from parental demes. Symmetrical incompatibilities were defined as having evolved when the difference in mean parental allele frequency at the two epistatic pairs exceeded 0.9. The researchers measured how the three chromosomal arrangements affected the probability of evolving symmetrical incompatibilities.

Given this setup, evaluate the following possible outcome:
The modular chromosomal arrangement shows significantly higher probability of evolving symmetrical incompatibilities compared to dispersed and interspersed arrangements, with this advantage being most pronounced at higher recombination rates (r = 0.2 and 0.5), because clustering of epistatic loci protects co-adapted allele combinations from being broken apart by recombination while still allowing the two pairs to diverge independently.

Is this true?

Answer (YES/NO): NO